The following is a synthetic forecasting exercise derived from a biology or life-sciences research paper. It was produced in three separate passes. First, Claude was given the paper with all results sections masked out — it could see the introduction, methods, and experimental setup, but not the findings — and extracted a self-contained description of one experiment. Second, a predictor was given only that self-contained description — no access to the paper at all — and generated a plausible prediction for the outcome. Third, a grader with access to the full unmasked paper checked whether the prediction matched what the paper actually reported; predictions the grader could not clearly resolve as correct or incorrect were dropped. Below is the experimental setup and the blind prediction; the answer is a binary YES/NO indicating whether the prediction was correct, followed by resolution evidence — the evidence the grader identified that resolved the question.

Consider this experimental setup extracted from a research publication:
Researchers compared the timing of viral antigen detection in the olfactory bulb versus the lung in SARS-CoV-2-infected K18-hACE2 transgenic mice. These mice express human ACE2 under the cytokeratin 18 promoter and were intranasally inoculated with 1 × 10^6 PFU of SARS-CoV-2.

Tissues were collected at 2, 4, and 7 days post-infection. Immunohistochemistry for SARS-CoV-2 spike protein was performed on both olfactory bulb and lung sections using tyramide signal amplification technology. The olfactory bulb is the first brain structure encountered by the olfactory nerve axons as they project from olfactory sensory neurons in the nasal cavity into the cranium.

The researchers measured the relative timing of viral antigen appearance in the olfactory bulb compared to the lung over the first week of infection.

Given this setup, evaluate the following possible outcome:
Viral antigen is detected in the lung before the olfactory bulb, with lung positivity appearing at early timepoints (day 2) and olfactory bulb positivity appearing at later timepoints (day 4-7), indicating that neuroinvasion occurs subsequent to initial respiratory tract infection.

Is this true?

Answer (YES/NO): YES